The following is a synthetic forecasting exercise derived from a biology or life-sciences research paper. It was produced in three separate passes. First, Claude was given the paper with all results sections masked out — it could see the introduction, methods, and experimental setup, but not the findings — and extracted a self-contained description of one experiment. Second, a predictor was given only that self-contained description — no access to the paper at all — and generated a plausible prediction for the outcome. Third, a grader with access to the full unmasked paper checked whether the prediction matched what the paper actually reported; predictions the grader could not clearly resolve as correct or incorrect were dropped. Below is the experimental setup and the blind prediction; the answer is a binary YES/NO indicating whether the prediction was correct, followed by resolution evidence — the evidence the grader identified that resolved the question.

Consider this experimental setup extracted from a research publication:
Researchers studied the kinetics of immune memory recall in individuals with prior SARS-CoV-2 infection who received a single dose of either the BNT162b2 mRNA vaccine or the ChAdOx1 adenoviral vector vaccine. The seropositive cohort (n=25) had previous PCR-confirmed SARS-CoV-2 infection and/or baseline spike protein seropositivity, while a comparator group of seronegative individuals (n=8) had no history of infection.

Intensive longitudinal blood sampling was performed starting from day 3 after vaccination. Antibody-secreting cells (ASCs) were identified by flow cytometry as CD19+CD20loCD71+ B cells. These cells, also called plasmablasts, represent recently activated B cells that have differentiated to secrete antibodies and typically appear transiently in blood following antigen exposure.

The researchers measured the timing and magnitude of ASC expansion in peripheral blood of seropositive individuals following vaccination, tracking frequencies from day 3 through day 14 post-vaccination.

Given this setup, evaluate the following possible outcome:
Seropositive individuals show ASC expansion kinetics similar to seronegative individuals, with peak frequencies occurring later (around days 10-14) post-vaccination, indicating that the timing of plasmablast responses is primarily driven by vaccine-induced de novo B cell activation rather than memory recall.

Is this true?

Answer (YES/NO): NO